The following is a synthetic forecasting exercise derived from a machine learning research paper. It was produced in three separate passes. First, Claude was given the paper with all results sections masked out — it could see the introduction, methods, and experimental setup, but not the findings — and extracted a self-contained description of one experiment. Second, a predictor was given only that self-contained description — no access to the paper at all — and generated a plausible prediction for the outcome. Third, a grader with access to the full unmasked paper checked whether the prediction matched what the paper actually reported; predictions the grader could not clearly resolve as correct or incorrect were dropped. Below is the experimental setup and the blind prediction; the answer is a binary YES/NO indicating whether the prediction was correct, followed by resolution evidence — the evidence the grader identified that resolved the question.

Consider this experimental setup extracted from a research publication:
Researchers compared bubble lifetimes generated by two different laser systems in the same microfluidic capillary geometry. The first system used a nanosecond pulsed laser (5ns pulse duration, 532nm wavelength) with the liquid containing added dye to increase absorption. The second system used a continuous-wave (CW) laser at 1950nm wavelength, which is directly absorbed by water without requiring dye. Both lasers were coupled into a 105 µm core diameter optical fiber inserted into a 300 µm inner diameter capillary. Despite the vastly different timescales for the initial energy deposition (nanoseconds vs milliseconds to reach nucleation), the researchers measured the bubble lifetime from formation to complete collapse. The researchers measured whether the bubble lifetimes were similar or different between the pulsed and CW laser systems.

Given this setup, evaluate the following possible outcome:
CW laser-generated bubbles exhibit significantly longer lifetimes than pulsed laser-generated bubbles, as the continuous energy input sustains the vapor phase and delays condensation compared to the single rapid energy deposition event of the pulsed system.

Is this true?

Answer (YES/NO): NO